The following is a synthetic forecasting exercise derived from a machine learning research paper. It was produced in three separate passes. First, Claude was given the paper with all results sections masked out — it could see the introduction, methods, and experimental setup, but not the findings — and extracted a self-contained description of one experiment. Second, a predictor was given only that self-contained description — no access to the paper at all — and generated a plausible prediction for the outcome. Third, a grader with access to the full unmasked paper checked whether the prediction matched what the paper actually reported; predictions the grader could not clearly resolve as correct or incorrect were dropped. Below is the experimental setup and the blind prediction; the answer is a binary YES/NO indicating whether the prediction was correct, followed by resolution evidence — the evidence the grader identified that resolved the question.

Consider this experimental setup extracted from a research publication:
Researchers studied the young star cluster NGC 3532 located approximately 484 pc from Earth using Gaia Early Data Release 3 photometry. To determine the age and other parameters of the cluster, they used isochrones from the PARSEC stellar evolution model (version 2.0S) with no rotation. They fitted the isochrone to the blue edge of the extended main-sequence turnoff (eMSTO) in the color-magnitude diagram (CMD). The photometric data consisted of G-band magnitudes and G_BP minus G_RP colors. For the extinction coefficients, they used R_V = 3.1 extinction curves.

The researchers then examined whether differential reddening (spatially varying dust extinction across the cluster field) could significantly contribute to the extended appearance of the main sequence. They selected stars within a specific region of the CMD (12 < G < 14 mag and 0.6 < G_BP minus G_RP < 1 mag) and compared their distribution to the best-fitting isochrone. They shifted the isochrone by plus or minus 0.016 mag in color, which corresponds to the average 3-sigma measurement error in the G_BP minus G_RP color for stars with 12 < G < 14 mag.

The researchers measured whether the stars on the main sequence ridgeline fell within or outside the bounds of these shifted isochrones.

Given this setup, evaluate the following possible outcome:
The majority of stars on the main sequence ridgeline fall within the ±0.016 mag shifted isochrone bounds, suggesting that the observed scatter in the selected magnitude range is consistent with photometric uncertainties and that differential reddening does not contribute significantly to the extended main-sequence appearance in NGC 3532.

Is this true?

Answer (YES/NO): YES